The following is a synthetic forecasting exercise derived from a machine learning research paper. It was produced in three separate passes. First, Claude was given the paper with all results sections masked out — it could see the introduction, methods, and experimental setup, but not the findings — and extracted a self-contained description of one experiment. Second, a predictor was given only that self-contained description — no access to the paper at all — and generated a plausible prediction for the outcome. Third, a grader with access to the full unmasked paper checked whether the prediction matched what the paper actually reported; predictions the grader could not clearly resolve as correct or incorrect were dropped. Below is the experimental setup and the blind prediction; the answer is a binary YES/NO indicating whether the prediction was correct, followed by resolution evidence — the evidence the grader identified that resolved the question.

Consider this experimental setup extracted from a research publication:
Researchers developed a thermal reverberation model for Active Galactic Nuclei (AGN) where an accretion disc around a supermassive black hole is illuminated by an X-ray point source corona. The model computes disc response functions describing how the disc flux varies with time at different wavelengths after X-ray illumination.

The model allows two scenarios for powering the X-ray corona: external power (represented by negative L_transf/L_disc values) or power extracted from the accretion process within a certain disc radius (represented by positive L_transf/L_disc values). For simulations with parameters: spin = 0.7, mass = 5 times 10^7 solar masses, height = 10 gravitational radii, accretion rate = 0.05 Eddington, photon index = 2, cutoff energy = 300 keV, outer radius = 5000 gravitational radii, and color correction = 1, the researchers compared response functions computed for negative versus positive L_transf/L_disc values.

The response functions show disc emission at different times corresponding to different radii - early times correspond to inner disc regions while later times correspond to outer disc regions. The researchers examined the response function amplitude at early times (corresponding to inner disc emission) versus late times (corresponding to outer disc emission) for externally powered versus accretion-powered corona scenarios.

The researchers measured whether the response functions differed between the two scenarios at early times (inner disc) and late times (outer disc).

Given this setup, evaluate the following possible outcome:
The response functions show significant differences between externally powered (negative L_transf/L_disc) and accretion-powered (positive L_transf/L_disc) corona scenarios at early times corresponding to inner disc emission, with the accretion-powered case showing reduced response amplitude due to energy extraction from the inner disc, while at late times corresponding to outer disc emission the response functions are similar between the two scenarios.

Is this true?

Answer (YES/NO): NO